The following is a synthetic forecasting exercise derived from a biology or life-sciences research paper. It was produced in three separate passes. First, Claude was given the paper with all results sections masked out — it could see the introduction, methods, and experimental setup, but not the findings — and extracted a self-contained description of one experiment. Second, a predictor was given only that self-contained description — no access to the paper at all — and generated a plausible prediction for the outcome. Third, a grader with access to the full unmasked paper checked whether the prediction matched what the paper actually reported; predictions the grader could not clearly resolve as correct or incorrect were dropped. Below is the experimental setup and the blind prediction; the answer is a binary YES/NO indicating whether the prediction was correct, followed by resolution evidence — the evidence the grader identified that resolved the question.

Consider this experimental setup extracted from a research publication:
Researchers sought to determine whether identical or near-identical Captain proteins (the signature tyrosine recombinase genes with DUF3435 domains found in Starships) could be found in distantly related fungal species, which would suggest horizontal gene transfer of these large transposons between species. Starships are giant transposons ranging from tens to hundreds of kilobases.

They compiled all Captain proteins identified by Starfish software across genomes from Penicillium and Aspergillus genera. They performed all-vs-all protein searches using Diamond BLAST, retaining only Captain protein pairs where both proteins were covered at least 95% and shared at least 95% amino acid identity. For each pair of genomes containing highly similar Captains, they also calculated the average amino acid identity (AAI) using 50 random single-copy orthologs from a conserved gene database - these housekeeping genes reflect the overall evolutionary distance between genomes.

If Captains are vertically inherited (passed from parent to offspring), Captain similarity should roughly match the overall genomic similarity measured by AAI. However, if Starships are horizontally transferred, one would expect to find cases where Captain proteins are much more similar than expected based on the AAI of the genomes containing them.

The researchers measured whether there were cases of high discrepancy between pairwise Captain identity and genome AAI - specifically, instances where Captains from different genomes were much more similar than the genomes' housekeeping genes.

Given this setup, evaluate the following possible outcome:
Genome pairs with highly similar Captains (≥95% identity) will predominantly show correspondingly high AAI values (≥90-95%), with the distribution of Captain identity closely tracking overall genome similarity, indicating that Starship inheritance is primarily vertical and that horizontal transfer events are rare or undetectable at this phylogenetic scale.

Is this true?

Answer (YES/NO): NO